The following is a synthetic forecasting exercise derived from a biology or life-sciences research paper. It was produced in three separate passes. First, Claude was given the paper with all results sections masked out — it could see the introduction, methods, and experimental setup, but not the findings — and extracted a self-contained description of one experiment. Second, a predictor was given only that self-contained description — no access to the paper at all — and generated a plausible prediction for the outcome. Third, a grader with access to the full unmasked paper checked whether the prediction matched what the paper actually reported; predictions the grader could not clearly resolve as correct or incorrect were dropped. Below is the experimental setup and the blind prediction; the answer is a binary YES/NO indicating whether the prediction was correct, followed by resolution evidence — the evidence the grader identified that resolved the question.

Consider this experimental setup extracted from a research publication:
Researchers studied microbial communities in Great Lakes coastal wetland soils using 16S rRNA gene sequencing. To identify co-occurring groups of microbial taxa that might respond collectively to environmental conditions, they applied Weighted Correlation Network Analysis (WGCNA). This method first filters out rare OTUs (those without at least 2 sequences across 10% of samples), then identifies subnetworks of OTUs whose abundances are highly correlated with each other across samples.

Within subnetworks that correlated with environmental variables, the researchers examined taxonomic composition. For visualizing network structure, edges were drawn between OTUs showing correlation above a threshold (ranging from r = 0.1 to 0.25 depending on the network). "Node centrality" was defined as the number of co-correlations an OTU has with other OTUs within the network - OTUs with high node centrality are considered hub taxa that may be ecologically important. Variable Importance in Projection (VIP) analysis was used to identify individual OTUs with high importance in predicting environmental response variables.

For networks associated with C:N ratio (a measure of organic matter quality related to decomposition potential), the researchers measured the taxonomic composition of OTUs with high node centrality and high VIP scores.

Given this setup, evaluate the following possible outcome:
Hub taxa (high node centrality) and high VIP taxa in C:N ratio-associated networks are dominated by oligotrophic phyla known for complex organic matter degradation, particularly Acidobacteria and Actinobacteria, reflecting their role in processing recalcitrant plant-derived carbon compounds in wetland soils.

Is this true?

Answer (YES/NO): NO